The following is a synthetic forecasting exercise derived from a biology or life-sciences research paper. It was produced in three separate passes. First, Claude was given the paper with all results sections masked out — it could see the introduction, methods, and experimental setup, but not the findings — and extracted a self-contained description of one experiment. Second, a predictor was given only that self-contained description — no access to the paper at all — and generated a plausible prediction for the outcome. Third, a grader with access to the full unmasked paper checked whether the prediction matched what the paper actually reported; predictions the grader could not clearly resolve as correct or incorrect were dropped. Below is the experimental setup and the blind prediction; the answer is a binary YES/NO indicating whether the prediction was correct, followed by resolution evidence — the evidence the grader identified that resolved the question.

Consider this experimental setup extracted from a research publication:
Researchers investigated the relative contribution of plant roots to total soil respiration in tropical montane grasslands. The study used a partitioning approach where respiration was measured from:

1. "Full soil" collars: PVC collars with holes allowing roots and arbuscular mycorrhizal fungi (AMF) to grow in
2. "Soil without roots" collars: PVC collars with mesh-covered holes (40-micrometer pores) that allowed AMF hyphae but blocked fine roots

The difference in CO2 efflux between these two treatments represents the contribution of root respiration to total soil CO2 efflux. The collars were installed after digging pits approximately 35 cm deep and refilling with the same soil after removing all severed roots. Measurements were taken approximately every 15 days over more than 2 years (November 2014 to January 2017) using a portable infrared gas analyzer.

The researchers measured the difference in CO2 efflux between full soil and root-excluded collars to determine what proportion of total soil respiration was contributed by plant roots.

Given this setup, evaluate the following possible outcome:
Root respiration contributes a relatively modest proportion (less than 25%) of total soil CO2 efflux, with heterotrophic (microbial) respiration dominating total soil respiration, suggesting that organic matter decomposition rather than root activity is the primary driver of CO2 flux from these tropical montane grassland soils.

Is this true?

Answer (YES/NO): NO